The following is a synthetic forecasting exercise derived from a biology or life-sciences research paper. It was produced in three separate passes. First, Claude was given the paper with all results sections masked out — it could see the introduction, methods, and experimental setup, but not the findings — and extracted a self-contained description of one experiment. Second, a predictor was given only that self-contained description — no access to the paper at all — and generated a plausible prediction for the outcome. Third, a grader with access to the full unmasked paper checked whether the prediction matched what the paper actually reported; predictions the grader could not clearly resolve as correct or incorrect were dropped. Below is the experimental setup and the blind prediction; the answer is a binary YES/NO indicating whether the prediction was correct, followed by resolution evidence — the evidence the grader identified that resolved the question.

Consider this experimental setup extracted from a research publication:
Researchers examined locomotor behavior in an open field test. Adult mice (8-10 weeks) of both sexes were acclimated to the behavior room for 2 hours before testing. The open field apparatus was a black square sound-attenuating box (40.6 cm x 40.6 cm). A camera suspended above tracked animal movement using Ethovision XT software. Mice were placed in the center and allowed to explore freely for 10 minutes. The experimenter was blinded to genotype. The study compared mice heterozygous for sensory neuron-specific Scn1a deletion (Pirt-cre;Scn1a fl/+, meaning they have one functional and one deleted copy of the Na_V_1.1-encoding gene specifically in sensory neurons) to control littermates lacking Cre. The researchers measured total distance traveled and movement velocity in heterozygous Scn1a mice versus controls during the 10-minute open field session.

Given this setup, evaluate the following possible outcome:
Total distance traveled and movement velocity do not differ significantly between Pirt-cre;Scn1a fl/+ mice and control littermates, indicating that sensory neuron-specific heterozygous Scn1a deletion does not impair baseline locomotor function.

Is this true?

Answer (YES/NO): NO